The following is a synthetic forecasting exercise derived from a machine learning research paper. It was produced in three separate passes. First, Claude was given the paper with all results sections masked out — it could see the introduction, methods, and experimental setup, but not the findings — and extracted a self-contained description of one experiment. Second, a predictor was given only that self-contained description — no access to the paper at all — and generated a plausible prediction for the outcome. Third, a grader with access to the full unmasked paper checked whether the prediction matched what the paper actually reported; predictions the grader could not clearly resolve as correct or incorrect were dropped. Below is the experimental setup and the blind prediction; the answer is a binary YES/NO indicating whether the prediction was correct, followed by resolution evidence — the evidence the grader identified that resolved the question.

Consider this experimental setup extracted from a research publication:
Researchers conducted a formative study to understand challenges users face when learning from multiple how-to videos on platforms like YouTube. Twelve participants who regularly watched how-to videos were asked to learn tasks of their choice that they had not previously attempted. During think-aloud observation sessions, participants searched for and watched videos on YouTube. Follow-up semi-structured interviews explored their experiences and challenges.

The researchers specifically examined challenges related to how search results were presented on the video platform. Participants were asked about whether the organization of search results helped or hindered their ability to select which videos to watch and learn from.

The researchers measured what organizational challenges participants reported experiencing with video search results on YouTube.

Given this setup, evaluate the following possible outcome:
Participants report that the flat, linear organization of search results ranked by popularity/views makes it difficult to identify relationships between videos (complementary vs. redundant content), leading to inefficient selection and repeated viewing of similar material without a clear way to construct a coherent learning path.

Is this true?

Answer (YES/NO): NO